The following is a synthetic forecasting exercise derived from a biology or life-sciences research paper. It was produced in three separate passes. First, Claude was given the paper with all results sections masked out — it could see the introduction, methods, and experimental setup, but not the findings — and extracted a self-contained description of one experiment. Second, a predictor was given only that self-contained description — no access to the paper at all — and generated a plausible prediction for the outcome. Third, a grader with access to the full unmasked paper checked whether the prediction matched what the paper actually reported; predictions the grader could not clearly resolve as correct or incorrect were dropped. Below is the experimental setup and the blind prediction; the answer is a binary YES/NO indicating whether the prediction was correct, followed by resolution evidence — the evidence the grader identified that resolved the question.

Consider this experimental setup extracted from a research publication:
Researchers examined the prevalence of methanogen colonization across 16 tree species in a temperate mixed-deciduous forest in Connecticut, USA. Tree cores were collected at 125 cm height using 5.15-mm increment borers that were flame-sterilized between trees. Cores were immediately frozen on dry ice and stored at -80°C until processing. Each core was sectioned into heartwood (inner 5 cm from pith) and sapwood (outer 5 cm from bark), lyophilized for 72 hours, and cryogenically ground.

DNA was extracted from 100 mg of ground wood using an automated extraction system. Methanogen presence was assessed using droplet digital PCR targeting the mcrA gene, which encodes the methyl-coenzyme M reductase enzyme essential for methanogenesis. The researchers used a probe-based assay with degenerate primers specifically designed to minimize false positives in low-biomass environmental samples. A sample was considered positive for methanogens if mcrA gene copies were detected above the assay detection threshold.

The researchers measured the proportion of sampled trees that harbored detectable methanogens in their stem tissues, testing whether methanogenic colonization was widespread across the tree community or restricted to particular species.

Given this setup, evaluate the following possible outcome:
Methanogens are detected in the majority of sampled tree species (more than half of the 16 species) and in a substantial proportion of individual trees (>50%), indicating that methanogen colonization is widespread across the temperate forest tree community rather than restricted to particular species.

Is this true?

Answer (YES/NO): YES